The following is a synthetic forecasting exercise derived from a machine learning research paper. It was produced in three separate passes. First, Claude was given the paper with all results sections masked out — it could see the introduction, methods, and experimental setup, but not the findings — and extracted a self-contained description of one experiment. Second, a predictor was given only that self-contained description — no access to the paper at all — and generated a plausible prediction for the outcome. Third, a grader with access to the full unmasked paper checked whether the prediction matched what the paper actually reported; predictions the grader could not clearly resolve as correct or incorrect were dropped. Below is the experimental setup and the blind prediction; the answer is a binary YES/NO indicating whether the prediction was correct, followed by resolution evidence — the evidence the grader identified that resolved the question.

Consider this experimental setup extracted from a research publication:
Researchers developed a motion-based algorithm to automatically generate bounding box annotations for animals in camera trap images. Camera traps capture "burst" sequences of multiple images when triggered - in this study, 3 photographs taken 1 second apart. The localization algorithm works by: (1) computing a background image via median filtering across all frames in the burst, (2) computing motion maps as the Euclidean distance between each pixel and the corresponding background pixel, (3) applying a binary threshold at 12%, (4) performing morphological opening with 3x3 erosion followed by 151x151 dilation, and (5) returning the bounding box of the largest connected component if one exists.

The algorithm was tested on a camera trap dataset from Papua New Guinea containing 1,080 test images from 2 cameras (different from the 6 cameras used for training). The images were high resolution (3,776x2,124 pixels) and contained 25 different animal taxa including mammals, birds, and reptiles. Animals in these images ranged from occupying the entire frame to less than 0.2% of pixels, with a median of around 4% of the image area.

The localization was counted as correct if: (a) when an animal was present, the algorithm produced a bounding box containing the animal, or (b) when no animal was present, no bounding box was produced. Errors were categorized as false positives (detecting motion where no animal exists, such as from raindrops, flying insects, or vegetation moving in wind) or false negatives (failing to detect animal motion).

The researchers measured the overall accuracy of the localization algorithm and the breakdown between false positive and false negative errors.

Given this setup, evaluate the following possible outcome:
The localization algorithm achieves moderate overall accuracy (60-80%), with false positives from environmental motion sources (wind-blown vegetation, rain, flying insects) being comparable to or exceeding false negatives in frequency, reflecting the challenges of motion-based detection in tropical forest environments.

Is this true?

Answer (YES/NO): YES